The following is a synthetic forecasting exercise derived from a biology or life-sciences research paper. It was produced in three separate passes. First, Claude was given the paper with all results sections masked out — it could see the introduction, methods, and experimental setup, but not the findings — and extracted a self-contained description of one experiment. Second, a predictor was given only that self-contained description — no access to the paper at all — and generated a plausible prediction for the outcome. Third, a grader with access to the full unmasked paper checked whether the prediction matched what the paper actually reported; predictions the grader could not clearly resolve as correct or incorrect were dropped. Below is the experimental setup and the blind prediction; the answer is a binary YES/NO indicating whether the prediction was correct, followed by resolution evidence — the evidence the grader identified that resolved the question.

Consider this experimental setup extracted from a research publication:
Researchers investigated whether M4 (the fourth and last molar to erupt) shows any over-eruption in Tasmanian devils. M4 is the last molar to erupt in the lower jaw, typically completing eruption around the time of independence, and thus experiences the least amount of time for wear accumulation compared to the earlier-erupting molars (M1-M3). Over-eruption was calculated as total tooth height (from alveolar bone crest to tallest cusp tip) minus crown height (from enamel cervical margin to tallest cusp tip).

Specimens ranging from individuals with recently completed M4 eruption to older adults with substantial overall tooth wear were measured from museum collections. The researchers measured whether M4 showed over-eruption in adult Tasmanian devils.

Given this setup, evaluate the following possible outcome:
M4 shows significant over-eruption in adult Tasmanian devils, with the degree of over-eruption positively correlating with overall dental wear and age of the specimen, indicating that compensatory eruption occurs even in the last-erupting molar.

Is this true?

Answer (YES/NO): NO